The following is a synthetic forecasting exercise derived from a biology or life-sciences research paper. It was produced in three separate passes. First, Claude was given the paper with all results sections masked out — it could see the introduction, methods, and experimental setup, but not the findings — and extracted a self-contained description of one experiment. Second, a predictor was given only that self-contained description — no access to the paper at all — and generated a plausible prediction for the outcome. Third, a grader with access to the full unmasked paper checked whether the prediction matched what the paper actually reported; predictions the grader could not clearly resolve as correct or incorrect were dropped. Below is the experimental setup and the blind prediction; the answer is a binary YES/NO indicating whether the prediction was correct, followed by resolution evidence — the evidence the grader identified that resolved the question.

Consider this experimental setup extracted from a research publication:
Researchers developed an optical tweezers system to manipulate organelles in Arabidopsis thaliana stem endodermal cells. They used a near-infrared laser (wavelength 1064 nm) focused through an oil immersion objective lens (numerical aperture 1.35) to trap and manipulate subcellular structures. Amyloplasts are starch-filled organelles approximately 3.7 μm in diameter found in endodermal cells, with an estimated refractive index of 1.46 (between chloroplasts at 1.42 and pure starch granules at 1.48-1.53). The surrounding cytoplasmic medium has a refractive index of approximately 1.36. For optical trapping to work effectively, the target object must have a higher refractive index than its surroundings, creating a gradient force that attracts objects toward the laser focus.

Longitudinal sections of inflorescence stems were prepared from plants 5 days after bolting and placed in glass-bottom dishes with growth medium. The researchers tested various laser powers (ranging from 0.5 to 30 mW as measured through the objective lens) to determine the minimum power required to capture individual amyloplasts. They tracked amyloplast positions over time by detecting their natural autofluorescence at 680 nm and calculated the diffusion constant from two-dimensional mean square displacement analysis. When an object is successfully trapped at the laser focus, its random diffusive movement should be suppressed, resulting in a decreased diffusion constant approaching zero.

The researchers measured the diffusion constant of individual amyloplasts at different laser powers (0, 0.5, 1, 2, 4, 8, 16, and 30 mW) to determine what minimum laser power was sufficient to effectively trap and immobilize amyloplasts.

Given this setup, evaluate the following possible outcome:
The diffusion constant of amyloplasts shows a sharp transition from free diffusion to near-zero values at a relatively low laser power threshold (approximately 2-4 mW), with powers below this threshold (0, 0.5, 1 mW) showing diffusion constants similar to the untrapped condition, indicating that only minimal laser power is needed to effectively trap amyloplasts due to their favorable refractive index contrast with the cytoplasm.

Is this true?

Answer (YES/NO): NO